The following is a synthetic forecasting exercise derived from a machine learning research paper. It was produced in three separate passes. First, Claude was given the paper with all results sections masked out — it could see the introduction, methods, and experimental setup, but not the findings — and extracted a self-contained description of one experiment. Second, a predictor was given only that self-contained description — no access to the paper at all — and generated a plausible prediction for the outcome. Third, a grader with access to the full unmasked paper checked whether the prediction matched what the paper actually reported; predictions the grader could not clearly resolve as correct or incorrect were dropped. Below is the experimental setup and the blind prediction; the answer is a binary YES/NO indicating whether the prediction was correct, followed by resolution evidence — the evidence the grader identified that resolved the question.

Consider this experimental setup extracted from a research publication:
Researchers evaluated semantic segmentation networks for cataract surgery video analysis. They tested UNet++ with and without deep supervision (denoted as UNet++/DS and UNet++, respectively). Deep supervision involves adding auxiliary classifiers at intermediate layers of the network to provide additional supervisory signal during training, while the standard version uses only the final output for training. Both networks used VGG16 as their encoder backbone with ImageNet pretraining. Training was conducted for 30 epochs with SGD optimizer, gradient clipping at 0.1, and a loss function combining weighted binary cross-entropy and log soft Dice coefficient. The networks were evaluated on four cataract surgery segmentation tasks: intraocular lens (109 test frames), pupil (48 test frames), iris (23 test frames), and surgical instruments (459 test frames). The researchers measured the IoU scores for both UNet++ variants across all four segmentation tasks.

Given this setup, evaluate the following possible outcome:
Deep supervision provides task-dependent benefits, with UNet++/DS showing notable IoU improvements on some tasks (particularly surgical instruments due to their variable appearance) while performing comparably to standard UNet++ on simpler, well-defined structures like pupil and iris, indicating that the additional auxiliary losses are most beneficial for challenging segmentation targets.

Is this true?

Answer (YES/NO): NO